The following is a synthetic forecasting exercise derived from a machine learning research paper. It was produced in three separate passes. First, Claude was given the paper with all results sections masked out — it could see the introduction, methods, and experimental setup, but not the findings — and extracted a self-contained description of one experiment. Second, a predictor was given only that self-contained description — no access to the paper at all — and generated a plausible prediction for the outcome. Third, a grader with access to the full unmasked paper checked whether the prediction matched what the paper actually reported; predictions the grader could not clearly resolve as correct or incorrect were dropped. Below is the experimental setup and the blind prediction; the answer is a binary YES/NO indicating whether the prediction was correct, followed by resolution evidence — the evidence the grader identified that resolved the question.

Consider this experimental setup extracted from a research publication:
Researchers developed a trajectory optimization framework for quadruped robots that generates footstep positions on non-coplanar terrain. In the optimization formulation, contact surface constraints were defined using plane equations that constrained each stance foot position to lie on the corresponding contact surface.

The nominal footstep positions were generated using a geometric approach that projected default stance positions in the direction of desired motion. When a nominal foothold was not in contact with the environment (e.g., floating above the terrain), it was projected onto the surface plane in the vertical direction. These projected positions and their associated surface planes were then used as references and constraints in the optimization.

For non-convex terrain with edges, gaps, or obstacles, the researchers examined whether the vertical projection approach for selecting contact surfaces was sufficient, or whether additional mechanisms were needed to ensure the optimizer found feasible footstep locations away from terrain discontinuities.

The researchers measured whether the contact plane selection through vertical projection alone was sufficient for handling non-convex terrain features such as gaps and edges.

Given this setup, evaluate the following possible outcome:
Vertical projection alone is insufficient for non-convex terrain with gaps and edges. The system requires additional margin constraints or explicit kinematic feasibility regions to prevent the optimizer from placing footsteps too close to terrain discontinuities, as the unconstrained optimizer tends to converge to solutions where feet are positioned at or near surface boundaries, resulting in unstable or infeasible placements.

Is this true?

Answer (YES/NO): YES